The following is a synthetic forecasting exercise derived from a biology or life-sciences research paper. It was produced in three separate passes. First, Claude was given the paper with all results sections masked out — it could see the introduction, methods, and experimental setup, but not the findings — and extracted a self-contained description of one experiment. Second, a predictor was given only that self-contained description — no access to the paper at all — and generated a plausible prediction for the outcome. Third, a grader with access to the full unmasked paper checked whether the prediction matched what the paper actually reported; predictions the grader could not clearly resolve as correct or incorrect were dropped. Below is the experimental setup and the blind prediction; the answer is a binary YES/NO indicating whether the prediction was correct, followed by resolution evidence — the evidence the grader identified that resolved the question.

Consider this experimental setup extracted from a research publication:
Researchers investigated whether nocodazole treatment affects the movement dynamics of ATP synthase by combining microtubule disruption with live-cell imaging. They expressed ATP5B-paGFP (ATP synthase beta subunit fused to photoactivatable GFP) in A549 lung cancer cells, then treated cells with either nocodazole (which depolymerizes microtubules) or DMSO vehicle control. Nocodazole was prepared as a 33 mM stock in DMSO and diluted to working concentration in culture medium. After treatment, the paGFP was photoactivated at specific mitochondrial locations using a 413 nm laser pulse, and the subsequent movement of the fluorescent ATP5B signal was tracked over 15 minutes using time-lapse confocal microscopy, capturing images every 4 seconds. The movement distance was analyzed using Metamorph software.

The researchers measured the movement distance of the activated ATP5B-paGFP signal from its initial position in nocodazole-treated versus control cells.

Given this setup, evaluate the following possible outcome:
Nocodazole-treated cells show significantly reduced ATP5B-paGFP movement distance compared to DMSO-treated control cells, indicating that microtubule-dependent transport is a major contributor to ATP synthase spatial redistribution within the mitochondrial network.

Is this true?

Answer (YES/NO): YES